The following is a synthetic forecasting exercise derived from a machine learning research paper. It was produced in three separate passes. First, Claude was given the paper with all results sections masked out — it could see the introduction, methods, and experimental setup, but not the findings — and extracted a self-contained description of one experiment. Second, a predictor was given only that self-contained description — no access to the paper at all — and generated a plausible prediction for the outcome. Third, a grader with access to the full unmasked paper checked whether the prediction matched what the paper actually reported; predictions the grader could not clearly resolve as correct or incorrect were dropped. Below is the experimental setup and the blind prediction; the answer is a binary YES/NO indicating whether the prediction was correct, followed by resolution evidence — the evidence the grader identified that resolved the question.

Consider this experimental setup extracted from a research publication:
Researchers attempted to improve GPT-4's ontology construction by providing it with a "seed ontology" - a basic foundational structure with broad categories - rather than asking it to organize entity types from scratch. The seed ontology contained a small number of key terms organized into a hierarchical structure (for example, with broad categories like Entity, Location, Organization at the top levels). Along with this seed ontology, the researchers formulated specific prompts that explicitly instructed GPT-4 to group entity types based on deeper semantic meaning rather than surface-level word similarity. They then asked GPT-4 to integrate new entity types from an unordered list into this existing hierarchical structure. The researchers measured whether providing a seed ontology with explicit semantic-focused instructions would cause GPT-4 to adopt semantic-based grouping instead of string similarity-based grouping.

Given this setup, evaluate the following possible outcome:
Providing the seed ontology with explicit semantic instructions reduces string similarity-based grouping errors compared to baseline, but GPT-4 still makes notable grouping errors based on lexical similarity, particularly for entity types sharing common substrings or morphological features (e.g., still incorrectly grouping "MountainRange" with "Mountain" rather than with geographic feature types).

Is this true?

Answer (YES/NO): NO